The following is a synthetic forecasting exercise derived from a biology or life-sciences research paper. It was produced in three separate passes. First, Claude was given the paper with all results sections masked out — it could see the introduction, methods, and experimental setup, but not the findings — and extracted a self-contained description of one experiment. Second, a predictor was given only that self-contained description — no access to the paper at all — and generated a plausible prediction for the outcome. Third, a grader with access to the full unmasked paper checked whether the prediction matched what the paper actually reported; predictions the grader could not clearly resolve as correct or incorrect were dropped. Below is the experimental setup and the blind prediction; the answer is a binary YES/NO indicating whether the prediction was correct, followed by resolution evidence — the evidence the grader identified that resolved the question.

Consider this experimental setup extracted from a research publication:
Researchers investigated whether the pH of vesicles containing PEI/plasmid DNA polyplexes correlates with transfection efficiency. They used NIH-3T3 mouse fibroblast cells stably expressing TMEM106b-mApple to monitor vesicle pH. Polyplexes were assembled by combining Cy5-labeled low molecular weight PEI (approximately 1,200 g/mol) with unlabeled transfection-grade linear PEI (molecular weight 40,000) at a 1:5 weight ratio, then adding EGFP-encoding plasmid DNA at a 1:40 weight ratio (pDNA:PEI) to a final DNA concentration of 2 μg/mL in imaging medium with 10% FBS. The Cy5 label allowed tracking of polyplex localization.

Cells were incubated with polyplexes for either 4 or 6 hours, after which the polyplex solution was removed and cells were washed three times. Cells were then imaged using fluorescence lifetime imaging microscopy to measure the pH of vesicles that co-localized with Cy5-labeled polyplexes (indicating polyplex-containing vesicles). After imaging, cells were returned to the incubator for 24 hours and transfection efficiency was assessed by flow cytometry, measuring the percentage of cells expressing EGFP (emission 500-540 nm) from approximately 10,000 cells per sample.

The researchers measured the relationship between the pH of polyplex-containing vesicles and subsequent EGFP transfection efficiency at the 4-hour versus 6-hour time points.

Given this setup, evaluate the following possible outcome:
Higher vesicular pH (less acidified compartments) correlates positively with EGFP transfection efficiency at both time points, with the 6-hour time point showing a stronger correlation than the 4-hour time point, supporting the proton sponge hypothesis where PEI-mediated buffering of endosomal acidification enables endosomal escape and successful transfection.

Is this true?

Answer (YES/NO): NO